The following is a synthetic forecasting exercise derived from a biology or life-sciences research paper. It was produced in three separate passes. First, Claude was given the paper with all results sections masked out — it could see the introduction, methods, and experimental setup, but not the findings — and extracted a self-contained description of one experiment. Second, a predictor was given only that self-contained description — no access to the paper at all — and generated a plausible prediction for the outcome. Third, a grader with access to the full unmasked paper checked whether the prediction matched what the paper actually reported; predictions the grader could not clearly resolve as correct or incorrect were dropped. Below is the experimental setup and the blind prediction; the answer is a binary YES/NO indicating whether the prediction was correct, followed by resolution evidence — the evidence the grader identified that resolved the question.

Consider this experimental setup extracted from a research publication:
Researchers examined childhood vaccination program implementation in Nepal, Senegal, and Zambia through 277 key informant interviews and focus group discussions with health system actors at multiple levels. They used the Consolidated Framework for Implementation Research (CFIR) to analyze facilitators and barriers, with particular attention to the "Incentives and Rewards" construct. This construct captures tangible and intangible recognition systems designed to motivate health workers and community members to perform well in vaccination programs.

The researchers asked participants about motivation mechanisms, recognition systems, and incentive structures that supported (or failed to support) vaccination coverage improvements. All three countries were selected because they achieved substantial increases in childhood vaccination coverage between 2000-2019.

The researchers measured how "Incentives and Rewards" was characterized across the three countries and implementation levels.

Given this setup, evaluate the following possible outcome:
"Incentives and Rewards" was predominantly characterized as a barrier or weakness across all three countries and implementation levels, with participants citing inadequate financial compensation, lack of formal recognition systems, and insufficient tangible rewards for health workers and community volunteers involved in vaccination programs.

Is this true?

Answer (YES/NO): NO